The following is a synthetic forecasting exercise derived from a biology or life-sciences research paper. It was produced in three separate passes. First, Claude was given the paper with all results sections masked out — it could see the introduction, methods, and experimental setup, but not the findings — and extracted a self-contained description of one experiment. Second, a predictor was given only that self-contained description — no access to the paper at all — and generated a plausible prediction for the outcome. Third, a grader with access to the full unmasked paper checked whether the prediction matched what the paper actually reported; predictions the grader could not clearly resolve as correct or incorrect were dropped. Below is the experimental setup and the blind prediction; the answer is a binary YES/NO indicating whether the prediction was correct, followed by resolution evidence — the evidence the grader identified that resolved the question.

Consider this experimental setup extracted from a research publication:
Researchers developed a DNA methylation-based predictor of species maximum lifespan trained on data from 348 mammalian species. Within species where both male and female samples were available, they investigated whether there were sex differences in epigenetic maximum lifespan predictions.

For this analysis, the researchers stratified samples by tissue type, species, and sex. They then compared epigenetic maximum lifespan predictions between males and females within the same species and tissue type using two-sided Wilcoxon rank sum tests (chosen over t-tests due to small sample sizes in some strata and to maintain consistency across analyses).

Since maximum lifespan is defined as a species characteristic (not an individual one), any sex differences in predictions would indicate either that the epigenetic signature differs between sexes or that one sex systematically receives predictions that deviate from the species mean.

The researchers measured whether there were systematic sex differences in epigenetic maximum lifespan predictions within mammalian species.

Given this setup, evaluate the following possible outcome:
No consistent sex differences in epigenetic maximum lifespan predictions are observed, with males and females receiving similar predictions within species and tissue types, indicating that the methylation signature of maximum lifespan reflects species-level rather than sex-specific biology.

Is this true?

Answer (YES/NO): NO